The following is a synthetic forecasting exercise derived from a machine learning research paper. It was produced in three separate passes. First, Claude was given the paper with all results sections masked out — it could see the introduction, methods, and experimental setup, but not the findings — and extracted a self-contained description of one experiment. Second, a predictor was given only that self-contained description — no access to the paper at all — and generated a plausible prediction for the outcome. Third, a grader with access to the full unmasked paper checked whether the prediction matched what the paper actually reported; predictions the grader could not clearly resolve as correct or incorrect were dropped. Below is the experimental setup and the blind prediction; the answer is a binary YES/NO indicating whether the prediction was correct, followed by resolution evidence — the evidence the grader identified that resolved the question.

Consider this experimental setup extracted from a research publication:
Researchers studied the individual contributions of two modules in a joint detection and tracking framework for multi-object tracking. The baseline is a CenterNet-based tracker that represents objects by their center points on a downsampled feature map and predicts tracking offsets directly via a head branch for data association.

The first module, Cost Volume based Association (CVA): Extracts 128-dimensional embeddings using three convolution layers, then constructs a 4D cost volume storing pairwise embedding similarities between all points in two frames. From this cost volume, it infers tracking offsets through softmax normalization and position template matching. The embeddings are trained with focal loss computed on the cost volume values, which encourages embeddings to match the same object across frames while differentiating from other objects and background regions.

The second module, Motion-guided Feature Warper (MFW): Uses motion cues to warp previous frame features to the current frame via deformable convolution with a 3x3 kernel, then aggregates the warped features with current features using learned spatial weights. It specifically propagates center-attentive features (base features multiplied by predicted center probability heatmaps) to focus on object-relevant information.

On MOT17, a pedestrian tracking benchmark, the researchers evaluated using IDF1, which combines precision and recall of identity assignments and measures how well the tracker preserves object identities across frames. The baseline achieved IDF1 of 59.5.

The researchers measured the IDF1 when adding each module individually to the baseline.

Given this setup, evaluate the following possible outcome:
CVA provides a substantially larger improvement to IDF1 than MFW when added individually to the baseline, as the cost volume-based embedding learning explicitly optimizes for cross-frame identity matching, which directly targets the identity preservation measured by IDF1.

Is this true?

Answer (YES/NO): NO